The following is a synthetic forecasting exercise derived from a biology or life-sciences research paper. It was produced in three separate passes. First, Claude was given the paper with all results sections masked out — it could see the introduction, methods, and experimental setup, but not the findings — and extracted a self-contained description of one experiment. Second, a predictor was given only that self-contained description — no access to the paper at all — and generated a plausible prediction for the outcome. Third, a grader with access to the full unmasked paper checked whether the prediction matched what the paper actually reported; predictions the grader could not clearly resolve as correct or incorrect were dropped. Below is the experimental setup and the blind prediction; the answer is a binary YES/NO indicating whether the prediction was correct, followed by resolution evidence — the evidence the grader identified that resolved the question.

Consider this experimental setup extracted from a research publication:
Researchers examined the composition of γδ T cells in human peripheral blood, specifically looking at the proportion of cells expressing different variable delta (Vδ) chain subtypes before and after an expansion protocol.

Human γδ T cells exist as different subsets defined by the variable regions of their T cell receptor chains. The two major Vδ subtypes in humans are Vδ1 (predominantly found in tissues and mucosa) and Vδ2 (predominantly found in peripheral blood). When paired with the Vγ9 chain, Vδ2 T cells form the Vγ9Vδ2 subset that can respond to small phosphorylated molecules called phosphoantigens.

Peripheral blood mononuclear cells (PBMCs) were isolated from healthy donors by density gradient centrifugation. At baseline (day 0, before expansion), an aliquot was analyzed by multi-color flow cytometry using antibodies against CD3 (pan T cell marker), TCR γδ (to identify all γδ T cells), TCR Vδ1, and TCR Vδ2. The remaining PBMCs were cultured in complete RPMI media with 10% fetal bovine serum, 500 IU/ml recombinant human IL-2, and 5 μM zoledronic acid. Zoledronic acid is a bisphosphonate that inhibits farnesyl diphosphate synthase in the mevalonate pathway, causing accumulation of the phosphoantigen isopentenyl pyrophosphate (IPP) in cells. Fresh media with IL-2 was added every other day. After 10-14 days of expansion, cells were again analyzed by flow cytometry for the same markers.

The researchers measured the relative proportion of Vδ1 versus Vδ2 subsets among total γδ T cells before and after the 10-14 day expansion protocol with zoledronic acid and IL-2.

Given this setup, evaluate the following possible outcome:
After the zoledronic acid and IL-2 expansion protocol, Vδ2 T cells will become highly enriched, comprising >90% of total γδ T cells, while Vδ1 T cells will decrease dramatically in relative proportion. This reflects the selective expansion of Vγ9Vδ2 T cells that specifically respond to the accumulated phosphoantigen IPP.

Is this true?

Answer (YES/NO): NO